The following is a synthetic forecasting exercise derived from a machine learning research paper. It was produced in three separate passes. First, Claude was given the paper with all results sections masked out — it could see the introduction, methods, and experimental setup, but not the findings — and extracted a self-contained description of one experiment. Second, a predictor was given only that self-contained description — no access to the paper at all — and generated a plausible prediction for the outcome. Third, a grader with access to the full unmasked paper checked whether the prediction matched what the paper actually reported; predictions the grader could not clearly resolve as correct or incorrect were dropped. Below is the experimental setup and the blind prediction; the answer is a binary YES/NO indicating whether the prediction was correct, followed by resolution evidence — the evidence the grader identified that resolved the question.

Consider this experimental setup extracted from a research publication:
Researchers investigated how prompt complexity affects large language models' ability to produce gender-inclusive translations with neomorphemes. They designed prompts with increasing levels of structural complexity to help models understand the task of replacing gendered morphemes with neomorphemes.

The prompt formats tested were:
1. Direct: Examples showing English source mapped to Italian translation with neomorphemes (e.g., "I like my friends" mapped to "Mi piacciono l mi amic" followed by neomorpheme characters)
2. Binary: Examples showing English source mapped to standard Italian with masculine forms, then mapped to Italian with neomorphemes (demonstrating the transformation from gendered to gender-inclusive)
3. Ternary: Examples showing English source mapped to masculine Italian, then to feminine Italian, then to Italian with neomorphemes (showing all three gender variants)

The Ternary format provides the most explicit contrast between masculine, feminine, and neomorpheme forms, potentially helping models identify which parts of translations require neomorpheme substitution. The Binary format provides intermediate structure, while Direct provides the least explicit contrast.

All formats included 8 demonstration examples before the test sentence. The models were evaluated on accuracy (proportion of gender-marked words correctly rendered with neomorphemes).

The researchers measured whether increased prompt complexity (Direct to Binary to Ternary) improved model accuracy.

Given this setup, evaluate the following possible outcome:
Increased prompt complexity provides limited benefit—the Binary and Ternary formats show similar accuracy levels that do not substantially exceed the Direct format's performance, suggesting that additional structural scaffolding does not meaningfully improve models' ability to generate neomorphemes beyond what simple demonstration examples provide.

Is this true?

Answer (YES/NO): NO